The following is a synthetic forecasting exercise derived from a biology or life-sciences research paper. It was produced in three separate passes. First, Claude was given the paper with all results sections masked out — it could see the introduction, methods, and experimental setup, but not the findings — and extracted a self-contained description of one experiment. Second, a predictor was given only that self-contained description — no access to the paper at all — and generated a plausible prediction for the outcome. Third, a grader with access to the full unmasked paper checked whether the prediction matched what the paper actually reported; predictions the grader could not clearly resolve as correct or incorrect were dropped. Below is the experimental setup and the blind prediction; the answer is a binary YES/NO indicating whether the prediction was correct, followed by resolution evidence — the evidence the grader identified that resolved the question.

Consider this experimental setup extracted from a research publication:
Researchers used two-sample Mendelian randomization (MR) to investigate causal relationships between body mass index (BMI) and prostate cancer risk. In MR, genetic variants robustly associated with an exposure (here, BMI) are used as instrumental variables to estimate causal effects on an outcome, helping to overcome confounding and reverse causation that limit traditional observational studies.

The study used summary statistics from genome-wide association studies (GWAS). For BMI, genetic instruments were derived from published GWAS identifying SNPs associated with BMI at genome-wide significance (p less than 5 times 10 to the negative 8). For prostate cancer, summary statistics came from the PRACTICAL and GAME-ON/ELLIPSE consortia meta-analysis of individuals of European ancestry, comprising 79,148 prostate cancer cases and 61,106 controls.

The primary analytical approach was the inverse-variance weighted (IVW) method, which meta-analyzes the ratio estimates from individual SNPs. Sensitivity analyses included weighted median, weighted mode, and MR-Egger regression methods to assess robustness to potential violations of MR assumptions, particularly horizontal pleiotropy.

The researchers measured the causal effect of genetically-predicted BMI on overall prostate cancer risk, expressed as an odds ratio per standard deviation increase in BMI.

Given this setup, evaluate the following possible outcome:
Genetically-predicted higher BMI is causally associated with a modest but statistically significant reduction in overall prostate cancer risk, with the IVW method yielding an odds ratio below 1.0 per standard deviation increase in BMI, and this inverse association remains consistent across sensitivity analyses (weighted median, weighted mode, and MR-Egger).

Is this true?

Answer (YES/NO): YES